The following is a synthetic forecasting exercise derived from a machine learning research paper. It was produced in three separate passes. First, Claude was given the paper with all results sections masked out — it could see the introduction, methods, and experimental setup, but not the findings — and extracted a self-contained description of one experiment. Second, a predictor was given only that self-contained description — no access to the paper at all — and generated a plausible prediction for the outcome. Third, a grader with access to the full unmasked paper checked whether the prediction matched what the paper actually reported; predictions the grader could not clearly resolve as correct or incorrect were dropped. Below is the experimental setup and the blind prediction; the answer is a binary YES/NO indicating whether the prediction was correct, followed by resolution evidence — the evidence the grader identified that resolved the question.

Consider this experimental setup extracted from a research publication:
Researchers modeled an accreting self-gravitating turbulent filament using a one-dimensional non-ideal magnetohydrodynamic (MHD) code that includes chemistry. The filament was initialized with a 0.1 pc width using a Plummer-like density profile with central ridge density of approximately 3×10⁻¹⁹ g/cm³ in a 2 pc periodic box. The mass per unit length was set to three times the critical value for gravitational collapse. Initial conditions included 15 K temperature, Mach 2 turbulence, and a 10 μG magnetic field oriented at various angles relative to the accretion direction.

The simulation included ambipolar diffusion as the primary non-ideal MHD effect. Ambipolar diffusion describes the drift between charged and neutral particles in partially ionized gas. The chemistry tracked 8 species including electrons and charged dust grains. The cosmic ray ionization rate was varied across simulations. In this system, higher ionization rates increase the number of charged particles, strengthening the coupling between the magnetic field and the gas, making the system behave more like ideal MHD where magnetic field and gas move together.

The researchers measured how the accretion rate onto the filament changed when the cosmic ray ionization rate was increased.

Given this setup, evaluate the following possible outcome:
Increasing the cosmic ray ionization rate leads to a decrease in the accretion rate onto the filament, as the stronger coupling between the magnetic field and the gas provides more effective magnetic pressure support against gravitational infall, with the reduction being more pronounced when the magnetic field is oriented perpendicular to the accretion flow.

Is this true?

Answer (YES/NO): NO